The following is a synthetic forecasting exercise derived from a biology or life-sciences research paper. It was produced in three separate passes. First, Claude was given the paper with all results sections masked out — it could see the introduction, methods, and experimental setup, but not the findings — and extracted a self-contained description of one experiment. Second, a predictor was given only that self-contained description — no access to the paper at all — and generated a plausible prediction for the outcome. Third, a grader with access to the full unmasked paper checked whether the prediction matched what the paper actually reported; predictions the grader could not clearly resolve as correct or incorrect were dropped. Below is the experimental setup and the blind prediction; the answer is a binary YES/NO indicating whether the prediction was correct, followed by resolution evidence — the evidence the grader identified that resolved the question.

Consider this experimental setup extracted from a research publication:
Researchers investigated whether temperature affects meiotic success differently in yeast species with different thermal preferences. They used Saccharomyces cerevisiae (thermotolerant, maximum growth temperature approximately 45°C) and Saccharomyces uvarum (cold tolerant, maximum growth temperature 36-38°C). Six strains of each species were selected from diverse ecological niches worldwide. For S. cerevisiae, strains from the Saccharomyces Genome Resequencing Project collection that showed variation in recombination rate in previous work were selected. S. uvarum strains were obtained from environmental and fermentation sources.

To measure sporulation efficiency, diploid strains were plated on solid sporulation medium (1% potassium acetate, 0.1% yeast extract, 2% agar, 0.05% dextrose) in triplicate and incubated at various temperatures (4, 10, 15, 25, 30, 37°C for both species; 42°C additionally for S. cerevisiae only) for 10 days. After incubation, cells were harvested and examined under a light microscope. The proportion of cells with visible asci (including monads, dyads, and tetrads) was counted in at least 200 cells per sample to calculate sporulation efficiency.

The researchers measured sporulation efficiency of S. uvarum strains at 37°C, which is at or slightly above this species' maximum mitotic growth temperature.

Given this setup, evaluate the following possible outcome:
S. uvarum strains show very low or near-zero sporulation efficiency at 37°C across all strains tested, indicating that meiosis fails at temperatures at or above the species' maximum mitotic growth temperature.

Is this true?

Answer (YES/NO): YES